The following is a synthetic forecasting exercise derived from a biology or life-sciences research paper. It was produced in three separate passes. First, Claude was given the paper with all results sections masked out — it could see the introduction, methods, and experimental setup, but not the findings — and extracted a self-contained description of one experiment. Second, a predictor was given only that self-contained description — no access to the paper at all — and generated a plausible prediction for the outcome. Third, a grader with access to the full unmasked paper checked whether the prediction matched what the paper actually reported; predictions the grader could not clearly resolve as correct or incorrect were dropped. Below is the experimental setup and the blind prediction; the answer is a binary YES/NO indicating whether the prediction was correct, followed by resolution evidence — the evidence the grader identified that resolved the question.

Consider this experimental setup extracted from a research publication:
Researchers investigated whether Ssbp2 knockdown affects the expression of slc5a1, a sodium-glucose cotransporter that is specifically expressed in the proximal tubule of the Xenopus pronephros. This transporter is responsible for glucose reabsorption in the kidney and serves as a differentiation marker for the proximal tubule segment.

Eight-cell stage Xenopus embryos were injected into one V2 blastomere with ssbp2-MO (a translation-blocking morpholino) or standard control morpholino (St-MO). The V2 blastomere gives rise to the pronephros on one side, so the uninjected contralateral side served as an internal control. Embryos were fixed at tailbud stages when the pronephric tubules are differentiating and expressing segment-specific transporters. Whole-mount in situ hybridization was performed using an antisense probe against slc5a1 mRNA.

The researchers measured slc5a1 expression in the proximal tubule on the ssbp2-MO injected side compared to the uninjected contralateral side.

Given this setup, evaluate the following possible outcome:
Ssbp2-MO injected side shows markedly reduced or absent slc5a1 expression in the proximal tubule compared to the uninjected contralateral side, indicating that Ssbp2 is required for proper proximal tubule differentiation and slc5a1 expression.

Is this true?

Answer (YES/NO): YES